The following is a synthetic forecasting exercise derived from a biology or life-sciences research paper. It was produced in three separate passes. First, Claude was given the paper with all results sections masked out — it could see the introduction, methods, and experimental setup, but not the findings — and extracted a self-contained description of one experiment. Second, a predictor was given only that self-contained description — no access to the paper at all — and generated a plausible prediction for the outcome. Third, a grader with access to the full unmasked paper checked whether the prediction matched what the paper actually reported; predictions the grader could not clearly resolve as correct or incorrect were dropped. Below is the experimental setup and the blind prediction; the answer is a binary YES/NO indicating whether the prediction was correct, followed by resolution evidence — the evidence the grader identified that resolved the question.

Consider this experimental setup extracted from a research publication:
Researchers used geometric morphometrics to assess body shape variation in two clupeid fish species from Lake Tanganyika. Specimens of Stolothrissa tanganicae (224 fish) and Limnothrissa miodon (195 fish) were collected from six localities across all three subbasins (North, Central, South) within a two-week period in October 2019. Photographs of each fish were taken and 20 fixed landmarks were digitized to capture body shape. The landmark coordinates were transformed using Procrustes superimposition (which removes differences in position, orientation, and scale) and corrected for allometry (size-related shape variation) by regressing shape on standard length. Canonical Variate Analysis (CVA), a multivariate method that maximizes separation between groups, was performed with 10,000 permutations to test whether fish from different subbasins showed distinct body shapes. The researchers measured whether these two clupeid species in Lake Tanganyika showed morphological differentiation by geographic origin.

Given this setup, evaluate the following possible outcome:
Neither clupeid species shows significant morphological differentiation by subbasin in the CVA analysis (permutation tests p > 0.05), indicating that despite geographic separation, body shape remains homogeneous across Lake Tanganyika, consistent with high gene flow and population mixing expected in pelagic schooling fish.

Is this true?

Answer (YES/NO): NO